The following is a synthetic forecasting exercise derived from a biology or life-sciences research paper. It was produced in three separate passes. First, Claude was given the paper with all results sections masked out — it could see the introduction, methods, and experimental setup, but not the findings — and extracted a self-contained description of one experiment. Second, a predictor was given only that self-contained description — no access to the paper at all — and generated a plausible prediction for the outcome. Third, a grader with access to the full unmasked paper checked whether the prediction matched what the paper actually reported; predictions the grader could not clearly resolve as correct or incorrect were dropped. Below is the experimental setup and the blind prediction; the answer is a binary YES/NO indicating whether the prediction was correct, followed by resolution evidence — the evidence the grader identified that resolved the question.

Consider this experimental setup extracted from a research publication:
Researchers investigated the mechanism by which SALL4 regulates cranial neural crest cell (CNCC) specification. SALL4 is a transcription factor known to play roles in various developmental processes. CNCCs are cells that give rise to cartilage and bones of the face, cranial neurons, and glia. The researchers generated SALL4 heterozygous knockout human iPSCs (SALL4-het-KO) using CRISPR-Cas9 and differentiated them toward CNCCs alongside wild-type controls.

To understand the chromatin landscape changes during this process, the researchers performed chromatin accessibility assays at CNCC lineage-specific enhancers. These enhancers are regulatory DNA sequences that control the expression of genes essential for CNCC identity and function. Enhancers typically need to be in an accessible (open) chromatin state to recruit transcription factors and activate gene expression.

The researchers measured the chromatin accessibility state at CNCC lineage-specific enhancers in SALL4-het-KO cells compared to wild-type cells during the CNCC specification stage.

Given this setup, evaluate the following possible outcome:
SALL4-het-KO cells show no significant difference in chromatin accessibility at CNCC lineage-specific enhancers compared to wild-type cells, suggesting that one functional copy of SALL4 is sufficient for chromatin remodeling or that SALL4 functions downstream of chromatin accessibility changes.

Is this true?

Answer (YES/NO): NO